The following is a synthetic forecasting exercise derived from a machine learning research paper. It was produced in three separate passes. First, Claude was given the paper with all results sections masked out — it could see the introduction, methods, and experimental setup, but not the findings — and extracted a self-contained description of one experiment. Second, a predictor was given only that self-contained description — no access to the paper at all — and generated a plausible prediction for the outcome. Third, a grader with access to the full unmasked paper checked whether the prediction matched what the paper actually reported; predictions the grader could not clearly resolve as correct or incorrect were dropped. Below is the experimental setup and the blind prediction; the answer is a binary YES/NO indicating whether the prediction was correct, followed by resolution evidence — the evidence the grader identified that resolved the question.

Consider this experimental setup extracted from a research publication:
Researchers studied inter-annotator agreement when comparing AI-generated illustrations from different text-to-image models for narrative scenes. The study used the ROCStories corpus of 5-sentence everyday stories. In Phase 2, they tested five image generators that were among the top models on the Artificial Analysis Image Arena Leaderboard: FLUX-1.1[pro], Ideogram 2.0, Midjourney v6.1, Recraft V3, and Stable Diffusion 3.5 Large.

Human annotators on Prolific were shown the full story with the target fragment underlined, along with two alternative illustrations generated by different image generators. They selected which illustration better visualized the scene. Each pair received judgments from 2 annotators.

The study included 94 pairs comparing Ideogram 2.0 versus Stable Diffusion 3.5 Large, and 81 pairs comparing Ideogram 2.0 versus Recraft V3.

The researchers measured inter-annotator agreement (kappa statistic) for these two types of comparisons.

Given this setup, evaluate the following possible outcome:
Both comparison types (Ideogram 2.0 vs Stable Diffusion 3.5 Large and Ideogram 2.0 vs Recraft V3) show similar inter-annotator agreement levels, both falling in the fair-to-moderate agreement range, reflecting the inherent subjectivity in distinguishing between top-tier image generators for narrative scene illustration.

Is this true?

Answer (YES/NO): NO